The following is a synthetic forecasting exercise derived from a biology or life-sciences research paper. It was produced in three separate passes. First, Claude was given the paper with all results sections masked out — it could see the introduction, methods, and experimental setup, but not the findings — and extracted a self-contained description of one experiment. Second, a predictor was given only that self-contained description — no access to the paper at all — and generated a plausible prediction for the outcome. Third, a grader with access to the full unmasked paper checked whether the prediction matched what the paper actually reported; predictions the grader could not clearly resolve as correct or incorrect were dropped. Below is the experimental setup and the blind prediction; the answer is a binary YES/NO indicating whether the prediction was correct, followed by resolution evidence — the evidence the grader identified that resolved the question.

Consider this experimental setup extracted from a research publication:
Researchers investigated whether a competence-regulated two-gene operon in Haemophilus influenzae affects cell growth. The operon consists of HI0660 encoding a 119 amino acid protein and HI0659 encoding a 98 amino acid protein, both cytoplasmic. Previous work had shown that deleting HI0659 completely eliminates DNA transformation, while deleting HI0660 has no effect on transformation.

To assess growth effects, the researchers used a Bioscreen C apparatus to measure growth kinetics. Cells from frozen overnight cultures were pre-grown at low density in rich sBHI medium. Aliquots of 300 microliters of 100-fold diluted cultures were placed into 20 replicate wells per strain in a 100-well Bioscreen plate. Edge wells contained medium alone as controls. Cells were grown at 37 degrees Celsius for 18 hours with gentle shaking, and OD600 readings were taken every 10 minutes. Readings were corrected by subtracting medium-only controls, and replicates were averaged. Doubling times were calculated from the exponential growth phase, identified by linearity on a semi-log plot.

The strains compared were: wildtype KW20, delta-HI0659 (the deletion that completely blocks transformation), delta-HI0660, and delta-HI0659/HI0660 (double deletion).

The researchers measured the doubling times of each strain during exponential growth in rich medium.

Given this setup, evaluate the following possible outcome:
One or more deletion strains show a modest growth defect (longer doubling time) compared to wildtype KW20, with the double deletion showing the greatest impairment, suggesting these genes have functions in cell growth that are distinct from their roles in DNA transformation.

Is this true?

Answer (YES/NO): NO